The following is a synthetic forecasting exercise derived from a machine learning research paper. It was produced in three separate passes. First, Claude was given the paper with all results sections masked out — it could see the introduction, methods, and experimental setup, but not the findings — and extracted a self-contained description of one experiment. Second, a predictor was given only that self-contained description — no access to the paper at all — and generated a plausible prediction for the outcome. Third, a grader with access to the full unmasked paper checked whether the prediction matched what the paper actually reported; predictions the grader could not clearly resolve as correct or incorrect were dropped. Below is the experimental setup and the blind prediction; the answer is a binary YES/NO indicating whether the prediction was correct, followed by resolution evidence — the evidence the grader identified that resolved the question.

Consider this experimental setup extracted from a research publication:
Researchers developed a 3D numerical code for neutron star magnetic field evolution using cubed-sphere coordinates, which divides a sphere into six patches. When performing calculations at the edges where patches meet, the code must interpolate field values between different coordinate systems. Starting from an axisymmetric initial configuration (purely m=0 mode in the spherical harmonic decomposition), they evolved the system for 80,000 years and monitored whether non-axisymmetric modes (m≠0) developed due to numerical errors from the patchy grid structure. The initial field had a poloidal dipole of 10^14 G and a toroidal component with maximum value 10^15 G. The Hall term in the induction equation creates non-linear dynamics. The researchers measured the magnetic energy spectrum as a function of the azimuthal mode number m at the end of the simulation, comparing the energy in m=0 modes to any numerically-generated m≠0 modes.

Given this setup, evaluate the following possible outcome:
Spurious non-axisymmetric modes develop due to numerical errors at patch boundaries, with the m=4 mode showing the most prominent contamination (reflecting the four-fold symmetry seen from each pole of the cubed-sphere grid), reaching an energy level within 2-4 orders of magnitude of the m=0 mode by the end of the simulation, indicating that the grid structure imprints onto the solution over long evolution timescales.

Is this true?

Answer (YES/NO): NO